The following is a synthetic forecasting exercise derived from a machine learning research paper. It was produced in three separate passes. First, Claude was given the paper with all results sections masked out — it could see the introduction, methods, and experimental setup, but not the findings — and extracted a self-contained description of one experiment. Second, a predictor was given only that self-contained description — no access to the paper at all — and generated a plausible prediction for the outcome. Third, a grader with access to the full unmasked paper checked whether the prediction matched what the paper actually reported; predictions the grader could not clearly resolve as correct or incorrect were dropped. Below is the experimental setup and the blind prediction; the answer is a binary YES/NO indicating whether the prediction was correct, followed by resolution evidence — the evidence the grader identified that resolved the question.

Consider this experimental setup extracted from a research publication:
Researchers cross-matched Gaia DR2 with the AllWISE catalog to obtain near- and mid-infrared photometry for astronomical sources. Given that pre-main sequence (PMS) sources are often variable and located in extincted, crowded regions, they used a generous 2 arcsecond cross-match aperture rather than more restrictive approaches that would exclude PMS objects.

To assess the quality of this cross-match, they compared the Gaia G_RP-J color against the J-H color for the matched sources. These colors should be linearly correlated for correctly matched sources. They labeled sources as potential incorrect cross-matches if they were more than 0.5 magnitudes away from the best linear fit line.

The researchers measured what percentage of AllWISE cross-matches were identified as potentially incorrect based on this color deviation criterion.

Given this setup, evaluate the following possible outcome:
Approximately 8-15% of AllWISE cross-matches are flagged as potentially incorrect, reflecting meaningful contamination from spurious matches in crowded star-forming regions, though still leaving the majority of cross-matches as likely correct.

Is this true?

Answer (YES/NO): NO